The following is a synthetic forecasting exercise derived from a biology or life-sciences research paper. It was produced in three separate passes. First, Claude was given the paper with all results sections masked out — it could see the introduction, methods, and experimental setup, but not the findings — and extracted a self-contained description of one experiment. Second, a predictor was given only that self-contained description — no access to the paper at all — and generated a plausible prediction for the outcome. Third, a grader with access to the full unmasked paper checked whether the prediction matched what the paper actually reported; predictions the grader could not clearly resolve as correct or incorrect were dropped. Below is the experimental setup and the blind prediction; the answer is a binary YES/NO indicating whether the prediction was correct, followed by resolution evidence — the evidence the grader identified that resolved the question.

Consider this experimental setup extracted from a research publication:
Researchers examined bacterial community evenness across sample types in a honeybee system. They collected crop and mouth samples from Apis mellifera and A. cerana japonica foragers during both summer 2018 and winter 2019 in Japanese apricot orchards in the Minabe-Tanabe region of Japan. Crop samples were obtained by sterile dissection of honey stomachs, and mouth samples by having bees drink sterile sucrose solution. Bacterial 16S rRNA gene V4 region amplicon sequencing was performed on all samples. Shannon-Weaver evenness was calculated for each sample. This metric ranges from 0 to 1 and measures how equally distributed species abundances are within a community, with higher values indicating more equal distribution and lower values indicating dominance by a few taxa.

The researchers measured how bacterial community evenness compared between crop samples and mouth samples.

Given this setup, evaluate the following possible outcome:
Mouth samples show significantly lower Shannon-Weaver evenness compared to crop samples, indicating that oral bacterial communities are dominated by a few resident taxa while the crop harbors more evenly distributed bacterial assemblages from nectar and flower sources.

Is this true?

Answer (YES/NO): NO